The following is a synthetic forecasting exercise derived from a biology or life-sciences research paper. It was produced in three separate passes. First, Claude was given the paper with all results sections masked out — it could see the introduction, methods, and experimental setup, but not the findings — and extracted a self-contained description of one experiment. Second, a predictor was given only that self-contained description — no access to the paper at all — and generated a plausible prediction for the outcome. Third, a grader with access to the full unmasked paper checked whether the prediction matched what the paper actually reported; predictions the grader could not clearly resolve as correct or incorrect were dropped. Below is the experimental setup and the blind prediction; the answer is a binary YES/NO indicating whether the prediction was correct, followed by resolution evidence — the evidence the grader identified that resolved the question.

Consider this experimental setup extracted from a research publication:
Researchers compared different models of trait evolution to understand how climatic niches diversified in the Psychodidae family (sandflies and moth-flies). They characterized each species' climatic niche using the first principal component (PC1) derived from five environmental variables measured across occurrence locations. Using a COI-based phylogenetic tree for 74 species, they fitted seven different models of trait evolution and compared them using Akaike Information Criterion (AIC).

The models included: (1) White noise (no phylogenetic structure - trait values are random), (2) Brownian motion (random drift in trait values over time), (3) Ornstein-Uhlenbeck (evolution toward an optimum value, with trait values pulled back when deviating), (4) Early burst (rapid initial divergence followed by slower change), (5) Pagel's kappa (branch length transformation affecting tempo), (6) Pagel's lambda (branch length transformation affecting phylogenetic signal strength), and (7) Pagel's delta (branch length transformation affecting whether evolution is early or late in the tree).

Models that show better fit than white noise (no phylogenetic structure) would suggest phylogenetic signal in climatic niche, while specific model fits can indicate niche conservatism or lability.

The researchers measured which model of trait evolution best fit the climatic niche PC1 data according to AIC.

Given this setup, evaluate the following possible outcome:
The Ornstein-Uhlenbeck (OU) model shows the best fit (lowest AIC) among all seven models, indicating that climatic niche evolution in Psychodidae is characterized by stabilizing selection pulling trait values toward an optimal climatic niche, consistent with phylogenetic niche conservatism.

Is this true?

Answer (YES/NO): NO